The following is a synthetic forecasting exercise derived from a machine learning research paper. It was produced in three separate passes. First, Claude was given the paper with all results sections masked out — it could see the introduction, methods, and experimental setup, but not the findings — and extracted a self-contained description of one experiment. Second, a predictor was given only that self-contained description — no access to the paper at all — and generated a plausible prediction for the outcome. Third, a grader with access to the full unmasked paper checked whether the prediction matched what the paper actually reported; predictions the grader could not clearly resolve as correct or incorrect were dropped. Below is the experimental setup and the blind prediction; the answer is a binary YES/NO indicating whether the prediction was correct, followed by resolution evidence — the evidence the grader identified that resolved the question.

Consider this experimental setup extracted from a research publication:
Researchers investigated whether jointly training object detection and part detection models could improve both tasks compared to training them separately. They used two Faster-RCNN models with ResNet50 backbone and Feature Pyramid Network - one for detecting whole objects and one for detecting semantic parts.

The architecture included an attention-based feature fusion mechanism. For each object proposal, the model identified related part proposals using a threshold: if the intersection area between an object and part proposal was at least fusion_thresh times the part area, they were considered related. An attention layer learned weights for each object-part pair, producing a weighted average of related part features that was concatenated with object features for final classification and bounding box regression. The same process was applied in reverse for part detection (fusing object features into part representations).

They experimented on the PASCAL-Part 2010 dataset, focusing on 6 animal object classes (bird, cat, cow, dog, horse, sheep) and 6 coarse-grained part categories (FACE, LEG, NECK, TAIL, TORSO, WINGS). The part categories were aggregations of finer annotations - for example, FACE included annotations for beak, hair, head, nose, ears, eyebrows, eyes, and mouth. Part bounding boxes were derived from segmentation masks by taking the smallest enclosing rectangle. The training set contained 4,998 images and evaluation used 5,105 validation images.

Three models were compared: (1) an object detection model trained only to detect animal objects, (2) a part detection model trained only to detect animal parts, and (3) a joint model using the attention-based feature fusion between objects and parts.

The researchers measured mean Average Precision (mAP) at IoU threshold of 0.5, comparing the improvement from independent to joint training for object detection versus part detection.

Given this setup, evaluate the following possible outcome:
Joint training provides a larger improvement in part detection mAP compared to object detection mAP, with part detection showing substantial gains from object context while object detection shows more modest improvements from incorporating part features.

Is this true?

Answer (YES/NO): NO